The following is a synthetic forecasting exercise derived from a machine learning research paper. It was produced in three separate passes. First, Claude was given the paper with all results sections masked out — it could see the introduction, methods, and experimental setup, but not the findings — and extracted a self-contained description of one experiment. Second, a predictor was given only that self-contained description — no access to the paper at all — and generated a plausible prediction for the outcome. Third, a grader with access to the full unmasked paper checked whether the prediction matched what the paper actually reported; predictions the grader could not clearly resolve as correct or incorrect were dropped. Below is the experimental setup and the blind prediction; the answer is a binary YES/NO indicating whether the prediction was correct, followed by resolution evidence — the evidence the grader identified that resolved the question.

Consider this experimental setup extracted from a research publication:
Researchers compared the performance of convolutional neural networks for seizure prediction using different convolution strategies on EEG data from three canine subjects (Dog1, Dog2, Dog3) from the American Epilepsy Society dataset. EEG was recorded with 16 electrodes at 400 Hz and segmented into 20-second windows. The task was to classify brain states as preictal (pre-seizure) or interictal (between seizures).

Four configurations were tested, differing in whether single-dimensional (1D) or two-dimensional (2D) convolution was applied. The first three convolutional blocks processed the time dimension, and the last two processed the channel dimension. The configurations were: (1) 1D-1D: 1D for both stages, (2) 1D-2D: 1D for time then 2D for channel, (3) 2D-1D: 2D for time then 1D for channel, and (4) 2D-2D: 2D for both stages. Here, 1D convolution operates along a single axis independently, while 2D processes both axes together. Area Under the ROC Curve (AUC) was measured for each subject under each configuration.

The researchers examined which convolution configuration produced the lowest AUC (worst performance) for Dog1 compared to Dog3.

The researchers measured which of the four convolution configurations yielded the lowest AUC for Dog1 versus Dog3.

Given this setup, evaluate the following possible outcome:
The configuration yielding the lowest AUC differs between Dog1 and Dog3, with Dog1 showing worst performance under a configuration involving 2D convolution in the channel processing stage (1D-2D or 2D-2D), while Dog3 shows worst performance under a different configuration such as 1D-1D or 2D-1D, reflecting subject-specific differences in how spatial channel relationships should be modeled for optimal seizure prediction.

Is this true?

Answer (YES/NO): NO